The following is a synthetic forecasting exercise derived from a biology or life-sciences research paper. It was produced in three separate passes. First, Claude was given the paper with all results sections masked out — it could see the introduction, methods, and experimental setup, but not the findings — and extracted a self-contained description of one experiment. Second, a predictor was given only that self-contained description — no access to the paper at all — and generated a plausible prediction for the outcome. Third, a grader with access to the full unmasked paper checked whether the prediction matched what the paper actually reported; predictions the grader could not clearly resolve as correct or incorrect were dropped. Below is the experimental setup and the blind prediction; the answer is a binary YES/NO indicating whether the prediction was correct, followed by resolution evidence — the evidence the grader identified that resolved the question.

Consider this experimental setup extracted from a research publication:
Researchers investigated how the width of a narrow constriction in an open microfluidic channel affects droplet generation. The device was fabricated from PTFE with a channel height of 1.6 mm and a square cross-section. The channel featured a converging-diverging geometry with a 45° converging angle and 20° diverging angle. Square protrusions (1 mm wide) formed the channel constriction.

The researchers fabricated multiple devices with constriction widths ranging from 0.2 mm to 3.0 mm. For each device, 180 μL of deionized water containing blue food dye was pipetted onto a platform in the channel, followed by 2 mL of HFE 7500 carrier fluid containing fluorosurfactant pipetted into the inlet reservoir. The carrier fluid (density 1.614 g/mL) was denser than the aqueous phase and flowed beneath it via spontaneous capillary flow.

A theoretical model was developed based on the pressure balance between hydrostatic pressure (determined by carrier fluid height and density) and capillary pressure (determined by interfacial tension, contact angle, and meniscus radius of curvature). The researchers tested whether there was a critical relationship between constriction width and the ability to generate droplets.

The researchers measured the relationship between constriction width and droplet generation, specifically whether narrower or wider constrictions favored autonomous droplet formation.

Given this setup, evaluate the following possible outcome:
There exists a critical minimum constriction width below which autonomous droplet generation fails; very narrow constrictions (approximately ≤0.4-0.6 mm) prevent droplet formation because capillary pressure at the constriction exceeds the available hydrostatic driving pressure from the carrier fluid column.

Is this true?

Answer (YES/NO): NO